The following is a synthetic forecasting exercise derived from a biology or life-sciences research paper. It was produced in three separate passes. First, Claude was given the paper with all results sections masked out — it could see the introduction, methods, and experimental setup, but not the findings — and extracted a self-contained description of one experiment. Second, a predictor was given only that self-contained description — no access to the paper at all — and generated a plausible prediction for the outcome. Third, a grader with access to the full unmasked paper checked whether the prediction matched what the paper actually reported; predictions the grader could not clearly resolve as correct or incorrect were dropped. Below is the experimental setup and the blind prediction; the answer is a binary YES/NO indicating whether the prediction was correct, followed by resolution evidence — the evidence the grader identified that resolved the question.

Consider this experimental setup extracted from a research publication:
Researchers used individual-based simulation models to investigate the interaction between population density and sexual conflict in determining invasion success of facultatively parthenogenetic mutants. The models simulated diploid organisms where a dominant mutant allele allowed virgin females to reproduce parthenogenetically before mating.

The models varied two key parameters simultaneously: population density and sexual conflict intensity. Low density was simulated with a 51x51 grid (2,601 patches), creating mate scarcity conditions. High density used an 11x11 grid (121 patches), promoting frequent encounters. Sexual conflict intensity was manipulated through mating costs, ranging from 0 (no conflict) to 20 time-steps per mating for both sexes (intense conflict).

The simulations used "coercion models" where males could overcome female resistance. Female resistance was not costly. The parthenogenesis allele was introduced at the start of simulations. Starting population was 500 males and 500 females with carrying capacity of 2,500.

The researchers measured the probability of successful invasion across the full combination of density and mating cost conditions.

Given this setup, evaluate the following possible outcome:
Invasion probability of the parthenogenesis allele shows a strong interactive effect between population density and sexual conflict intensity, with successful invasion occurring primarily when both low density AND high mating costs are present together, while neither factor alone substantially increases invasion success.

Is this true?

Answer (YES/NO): NO